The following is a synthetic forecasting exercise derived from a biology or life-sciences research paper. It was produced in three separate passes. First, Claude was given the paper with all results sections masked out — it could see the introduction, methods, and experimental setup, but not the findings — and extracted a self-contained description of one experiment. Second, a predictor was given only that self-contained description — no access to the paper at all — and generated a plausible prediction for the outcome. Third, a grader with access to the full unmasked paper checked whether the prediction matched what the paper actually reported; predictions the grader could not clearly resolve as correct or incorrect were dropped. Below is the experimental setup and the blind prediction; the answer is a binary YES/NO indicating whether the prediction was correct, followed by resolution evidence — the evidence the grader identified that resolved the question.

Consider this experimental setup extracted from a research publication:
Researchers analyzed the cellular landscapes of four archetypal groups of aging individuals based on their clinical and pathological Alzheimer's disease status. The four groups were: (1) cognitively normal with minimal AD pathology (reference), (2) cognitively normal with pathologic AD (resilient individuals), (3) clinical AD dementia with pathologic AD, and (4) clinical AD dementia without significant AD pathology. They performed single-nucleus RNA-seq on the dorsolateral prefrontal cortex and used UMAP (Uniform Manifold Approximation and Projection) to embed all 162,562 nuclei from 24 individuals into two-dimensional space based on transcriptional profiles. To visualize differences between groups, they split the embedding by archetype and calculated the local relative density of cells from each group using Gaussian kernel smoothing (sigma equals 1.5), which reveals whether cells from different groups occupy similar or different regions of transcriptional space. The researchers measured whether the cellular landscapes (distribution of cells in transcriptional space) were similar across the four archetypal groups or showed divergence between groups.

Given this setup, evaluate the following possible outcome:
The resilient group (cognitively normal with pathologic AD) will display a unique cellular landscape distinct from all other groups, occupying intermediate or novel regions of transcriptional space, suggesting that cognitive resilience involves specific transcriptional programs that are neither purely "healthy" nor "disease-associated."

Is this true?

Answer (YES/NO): NO